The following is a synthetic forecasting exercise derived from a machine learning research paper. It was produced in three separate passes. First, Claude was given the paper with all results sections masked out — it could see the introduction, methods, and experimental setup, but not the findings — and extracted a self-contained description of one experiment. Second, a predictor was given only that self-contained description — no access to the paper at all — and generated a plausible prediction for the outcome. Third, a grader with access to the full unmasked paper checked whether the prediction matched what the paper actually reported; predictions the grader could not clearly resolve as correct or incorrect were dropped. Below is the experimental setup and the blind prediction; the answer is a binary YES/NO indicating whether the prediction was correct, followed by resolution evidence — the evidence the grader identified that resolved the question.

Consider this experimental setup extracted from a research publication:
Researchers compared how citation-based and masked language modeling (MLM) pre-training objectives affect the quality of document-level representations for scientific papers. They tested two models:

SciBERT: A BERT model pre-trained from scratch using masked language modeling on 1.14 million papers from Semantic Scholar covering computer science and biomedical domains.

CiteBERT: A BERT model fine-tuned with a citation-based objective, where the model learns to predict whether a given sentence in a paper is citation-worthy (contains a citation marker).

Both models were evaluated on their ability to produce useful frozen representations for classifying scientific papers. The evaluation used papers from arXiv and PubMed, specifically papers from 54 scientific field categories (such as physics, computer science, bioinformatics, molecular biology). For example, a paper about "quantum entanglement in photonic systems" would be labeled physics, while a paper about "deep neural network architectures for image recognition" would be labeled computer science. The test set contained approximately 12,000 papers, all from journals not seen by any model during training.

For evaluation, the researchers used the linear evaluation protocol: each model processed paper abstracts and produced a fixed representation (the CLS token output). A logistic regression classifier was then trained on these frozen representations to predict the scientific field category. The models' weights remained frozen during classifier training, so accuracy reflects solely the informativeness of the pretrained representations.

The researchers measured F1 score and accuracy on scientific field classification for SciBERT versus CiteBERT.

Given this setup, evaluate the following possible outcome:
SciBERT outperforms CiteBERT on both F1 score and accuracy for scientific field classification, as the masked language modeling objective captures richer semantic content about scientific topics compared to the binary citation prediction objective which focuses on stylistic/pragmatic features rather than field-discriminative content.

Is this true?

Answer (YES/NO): YES